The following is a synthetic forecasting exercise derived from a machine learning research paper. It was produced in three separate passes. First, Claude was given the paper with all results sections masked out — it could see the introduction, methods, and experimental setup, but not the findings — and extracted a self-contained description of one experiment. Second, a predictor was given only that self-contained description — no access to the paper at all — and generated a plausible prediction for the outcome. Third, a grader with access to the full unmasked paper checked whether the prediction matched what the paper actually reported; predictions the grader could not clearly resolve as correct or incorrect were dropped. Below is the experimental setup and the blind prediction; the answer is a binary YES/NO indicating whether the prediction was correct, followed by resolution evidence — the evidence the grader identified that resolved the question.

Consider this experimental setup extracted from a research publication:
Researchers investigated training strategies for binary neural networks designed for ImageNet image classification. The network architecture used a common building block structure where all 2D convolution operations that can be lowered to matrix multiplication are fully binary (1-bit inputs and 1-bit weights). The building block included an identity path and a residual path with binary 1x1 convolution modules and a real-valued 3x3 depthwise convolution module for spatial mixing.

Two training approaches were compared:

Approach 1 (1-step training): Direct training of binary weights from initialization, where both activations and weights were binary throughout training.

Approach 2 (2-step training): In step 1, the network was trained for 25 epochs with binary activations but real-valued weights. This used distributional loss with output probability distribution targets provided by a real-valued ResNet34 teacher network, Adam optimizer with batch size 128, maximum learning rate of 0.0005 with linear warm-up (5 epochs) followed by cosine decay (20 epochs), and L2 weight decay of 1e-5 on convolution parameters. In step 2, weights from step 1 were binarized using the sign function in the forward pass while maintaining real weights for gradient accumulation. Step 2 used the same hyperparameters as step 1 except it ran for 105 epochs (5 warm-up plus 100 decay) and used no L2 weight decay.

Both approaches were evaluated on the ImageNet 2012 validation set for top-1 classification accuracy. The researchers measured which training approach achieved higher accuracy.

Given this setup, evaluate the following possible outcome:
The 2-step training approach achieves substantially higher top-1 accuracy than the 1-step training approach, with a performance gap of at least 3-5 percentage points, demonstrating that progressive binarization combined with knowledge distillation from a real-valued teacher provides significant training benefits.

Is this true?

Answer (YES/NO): NO